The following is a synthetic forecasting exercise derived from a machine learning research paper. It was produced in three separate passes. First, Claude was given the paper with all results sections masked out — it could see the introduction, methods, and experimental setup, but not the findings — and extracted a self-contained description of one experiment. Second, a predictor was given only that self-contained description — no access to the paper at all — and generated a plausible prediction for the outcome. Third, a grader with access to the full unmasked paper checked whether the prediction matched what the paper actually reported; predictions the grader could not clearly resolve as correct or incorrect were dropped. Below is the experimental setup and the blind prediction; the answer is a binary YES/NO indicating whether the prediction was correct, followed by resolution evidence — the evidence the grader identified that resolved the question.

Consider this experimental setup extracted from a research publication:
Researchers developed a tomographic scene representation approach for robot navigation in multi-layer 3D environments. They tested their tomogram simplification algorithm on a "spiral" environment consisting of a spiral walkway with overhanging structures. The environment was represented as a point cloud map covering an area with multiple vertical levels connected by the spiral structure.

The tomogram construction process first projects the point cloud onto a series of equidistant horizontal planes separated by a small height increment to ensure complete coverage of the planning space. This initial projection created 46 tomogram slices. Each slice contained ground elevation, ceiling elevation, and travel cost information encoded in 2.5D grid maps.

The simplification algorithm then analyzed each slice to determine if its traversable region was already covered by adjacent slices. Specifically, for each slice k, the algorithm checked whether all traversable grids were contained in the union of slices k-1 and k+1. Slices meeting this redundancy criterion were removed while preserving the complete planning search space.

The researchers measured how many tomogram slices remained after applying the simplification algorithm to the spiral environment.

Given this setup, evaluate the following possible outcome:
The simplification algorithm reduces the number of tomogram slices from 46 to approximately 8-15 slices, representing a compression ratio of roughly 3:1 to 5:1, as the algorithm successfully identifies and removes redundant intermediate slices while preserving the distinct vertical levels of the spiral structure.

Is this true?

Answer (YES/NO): NO